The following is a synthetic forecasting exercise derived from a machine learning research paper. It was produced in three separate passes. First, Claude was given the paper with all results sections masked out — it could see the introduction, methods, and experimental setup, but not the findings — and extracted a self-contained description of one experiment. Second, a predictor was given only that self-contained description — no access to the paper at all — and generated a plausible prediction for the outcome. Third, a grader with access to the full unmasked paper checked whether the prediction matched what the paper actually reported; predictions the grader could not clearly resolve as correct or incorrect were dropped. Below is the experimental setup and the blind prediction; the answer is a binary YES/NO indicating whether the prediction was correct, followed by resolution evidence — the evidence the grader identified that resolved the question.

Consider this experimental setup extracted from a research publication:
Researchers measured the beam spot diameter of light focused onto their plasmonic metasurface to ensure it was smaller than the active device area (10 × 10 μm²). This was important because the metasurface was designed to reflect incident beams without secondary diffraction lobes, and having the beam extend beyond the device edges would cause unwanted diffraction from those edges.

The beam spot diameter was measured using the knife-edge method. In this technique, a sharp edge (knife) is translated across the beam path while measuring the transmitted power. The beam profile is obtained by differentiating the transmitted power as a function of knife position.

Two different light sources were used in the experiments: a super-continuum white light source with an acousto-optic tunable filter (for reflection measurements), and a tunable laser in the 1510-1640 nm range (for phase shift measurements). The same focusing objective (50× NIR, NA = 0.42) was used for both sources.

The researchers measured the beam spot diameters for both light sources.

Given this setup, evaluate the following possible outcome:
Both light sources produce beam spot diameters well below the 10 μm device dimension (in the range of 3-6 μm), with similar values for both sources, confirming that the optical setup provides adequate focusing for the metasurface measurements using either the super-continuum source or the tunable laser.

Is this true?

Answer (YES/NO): NO